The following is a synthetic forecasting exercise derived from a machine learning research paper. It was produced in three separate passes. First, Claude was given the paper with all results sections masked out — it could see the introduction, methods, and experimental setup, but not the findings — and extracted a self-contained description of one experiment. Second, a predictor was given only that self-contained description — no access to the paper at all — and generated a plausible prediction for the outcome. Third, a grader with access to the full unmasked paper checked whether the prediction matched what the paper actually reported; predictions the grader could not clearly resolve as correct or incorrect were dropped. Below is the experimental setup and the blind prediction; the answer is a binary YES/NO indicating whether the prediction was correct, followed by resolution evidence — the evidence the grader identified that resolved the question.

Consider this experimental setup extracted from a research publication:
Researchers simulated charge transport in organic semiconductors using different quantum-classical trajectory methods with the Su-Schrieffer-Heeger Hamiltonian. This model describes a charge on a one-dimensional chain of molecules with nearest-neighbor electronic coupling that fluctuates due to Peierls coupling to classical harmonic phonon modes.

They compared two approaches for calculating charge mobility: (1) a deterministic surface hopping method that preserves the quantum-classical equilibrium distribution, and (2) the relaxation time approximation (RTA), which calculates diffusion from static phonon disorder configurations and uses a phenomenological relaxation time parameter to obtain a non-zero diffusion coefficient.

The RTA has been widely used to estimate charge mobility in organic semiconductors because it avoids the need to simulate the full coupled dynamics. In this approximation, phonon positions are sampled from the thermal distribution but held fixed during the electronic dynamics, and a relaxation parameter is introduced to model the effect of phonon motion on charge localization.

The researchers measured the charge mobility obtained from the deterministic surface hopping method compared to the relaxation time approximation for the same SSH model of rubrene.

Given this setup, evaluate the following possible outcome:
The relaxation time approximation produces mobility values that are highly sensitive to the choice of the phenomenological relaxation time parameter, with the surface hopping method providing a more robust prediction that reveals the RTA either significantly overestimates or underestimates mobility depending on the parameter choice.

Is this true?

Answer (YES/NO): NO